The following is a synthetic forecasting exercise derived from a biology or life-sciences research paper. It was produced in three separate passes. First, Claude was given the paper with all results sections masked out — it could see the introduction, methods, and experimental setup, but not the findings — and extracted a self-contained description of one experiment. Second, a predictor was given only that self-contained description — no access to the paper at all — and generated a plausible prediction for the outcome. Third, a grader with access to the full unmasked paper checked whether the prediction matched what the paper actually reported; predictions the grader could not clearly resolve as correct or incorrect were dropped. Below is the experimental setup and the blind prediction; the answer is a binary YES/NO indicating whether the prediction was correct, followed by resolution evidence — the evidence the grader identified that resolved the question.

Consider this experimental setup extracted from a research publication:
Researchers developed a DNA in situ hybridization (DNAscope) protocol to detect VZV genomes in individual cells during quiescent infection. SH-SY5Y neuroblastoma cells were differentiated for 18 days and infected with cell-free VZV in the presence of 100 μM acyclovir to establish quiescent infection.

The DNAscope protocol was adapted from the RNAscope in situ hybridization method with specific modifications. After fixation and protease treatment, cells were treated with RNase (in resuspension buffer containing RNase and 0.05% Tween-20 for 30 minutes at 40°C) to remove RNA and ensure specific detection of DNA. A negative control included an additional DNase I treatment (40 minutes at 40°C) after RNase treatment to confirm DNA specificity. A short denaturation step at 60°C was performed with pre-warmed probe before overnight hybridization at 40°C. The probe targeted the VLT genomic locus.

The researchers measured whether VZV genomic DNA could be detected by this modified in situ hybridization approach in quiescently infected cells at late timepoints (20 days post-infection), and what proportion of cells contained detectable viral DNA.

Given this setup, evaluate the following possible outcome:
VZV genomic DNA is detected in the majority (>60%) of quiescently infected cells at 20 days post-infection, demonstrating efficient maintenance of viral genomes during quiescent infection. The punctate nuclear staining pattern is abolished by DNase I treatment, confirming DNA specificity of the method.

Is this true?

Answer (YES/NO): NO